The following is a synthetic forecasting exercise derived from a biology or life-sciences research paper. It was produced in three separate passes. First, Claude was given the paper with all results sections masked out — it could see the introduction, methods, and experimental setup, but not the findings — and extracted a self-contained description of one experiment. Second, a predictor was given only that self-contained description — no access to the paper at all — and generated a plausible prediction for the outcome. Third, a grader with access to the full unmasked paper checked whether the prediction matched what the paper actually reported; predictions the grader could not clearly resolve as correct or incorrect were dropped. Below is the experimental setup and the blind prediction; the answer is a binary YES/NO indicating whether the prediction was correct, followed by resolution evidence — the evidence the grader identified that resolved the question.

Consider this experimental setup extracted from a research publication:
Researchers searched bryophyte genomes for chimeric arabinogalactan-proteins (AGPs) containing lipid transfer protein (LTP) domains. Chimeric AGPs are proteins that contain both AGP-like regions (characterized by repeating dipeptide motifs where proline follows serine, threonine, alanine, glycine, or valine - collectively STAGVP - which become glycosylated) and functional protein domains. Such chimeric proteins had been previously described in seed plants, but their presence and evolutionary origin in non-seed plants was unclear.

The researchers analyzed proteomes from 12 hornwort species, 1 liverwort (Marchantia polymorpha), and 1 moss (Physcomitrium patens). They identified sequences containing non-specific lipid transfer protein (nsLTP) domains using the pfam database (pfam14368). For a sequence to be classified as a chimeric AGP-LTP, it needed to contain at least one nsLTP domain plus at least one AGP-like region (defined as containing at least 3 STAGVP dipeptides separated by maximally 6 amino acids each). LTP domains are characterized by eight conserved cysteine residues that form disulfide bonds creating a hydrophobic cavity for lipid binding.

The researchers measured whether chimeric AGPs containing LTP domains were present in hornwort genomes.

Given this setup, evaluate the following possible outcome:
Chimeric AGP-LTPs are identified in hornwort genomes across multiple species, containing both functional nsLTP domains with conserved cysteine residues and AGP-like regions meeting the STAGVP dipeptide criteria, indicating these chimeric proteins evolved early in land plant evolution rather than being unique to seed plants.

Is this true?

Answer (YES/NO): YES